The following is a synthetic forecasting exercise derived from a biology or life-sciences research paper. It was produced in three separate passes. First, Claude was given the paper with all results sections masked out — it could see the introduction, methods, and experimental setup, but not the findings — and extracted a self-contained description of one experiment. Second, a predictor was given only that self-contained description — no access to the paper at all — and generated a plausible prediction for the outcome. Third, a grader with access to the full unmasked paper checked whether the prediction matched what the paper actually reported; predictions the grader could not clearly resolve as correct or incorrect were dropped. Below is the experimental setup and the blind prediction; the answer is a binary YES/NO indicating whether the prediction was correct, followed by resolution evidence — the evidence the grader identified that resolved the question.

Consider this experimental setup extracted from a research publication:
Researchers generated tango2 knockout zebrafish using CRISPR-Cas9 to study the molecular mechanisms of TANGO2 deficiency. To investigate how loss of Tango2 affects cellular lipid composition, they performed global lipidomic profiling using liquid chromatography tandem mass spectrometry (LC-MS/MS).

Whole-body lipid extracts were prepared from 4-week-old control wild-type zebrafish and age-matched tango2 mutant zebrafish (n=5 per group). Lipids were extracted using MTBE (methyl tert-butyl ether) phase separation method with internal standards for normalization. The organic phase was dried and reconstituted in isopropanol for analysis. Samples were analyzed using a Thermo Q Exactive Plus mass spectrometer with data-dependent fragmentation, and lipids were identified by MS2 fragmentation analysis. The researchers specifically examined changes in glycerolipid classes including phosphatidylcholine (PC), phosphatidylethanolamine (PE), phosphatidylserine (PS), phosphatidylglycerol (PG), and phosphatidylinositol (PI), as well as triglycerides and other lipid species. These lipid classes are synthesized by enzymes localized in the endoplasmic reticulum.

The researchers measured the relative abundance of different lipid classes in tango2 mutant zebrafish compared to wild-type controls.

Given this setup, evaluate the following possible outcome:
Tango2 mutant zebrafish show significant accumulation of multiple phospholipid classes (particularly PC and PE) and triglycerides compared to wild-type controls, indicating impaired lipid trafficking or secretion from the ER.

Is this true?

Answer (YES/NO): NO